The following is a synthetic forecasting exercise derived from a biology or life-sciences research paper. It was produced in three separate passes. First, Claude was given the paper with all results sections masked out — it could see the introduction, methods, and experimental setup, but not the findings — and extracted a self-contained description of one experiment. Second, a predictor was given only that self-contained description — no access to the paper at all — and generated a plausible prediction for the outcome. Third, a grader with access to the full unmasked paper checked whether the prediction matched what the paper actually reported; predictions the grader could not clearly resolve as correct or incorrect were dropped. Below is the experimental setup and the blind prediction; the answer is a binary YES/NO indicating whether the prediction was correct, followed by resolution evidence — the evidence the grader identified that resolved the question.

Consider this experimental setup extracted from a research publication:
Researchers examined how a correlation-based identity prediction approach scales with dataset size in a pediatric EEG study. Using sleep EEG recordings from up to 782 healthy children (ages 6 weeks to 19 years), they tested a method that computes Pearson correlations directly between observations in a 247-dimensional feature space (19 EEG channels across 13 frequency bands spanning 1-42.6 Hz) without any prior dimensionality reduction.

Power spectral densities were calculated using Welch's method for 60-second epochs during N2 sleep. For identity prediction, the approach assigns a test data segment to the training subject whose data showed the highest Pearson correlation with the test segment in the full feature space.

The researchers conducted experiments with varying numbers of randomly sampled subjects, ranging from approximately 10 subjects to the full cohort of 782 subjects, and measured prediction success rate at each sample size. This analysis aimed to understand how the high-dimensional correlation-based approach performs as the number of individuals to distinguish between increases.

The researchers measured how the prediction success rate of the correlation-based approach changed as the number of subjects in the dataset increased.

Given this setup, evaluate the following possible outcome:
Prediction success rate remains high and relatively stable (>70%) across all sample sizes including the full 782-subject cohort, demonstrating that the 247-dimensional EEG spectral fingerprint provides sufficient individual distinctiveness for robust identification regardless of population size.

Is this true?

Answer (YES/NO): NO